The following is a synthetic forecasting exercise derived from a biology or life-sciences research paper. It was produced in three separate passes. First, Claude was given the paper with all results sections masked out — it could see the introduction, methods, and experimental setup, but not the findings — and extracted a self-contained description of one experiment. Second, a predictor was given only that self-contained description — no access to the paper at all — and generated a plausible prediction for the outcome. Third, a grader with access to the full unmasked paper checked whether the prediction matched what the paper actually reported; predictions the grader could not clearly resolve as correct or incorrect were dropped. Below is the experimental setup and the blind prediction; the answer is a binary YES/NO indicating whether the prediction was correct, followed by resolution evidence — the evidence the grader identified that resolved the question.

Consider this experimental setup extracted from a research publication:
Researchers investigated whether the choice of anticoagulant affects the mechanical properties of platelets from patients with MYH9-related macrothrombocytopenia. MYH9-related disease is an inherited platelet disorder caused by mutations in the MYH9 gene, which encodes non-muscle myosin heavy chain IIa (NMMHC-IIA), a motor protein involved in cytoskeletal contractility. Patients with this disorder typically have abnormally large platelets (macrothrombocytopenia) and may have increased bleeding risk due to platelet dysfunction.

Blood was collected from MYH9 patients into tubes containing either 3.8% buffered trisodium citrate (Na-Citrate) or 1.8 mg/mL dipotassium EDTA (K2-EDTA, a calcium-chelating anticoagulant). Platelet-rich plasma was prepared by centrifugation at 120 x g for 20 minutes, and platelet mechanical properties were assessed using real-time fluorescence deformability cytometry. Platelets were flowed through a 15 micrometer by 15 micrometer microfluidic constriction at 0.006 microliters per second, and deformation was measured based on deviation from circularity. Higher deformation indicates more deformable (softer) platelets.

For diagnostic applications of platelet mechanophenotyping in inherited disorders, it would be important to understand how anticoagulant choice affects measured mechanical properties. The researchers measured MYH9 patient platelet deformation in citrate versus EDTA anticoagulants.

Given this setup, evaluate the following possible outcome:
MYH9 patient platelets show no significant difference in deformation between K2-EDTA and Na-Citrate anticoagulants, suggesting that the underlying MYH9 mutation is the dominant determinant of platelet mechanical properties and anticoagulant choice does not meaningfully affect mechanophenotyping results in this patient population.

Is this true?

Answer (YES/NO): NO